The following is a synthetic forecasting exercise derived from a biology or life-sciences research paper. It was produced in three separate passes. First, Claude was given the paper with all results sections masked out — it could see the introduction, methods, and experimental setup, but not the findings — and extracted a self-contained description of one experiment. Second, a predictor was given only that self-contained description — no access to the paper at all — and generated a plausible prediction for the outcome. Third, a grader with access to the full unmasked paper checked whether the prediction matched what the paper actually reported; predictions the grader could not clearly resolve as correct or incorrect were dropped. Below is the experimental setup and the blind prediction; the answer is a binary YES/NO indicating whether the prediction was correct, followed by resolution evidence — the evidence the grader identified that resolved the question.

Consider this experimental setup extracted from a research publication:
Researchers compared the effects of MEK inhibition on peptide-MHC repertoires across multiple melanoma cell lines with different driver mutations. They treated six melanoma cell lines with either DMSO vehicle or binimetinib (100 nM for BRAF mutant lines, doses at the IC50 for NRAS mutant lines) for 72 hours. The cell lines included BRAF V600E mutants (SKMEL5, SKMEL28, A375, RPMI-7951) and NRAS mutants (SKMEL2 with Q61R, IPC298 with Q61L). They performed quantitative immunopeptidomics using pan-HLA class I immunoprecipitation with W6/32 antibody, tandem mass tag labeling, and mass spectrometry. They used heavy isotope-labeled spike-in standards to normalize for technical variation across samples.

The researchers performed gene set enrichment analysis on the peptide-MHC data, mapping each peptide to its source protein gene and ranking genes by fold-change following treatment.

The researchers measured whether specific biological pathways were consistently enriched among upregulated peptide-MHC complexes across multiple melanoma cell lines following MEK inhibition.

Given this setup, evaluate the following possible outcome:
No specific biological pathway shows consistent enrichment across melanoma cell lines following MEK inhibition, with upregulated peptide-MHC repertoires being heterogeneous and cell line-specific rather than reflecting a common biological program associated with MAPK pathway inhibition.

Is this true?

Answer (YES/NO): NO